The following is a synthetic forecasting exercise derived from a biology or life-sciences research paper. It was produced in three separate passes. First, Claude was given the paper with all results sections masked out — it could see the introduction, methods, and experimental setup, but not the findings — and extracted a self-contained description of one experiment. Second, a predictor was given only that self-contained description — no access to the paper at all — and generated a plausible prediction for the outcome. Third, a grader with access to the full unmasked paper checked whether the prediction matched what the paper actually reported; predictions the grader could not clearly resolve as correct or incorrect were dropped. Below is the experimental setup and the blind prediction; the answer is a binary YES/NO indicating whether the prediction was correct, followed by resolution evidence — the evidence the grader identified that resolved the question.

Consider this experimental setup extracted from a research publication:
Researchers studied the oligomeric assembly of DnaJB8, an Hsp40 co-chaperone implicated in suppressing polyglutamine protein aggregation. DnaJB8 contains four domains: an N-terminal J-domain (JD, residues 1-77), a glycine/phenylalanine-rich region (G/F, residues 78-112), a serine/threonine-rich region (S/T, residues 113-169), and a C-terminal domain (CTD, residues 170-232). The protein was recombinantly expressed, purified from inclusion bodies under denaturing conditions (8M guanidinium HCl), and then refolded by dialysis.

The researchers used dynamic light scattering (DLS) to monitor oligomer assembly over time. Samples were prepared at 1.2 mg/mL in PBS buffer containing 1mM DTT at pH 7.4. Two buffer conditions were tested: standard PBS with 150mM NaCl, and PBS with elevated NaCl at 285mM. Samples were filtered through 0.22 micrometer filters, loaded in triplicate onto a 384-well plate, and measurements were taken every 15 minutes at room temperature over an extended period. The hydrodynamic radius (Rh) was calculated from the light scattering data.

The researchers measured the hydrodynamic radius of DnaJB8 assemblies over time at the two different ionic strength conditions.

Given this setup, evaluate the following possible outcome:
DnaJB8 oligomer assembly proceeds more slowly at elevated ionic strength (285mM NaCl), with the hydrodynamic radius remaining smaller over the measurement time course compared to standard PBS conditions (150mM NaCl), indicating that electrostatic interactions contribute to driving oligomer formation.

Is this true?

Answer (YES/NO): YES